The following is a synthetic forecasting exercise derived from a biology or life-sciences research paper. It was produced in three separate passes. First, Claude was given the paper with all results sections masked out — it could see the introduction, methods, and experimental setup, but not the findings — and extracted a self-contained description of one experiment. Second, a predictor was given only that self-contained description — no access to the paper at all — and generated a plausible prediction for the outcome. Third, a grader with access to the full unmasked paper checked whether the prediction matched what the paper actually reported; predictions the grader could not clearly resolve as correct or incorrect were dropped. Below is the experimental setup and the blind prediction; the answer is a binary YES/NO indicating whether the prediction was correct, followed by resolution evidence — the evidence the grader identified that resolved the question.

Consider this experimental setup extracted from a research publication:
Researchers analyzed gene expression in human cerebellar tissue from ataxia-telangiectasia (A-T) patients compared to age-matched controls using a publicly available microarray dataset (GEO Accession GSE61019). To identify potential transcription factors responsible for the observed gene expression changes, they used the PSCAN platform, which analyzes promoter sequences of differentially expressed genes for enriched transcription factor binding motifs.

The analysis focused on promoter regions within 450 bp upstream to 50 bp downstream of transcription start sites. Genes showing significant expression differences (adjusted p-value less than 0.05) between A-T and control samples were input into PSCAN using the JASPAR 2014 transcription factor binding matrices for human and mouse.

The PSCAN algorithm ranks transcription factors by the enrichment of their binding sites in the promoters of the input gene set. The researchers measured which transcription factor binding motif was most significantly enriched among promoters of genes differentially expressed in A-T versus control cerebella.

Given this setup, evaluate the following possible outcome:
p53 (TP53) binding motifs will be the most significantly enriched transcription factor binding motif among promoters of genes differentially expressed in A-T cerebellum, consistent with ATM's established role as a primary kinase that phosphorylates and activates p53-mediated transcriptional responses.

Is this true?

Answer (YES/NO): NO